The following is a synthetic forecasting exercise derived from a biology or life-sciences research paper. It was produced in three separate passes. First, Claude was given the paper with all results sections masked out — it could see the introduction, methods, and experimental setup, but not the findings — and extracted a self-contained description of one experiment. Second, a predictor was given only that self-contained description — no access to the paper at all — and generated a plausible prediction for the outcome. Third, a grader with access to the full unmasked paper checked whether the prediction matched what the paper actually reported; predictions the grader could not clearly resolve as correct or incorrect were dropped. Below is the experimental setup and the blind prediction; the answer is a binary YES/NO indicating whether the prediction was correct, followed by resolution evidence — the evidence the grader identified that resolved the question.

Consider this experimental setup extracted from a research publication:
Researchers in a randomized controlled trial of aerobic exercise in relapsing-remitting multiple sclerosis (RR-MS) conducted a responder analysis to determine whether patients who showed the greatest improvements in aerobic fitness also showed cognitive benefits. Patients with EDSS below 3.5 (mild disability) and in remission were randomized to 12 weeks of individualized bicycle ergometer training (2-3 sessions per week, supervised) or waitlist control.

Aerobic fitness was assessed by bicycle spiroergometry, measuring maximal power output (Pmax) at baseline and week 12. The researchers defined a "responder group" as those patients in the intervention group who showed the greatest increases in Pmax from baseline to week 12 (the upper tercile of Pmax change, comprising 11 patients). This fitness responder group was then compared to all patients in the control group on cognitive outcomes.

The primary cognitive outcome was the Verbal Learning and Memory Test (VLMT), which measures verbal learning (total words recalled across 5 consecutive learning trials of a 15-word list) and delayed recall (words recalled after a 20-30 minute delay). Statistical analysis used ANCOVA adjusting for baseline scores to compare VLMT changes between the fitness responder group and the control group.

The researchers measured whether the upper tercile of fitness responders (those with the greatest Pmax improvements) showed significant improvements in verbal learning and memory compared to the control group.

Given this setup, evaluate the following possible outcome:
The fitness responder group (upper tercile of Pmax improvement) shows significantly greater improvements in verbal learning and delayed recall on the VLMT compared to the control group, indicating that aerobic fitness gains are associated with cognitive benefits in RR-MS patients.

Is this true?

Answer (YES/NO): NO